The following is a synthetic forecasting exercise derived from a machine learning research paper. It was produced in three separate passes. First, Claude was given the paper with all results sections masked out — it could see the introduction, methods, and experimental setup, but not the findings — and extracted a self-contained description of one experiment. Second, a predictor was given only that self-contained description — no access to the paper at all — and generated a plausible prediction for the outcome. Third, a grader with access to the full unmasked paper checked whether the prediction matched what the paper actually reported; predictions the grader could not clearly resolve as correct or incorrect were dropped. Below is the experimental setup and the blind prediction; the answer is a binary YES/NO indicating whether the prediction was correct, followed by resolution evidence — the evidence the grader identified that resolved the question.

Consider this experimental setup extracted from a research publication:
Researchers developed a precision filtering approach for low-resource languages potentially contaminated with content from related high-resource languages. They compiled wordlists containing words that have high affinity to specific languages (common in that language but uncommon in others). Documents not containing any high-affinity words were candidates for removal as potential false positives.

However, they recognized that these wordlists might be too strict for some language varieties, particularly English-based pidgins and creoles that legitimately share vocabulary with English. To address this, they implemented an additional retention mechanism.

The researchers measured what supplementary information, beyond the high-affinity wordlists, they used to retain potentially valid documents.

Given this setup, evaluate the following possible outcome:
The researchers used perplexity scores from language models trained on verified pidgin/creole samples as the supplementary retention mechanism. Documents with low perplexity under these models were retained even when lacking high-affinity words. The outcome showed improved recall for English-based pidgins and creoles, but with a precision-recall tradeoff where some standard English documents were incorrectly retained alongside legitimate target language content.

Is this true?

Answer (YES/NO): NO